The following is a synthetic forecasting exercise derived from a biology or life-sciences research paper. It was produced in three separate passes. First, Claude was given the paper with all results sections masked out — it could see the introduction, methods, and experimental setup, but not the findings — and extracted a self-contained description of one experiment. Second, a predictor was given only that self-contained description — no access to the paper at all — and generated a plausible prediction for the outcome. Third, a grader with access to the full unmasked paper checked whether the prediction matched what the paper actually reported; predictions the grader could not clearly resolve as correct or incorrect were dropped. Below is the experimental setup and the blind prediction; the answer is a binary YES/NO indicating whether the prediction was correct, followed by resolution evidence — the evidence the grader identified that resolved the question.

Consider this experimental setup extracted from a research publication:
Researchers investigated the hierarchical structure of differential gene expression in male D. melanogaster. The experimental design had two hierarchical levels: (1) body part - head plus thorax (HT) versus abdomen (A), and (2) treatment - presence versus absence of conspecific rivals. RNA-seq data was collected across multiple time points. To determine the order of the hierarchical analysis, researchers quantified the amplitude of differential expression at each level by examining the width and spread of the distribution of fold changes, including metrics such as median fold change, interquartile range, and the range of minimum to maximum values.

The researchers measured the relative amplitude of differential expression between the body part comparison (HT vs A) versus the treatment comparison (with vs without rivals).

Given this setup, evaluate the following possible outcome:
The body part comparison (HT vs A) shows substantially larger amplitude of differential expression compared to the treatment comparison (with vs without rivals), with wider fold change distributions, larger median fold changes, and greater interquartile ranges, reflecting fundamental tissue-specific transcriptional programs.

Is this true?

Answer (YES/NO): YES